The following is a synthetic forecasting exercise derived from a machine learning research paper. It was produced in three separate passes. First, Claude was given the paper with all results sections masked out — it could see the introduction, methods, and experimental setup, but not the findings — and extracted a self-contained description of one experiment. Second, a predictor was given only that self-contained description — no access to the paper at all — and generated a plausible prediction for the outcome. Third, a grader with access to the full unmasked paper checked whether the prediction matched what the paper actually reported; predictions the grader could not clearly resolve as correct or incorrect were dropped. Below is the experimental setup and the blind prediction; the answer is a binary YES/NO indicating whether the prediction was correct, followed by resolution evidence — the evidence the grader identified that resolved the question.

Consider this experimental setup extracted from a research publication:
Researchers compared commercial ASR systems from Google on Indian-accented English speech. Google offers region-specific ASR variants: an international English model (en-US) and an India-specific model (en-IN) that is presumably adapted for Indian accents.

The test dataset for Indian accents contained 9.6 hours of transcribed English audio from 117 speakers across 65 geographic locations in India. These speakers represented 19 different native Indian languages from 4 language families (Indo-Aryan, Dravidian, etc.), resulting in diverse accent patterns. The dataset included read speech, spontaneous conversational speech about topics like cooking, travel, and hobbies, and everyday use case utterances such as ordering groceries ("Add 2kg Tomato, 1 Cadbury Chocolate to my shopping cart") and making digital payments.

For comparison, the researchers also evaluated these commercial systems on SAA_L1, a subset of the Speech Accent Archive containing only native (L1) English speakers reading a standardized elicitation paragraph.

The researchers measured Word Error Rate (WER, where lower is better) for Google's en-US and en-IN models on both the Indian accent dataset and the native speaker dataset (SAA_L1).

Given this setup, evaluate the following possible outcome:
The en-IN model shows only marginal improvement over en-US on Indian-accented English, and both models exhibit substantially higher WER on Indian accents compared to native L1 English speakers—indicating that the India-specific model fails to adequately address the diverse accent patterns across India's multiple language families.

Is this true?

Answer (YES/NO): NO